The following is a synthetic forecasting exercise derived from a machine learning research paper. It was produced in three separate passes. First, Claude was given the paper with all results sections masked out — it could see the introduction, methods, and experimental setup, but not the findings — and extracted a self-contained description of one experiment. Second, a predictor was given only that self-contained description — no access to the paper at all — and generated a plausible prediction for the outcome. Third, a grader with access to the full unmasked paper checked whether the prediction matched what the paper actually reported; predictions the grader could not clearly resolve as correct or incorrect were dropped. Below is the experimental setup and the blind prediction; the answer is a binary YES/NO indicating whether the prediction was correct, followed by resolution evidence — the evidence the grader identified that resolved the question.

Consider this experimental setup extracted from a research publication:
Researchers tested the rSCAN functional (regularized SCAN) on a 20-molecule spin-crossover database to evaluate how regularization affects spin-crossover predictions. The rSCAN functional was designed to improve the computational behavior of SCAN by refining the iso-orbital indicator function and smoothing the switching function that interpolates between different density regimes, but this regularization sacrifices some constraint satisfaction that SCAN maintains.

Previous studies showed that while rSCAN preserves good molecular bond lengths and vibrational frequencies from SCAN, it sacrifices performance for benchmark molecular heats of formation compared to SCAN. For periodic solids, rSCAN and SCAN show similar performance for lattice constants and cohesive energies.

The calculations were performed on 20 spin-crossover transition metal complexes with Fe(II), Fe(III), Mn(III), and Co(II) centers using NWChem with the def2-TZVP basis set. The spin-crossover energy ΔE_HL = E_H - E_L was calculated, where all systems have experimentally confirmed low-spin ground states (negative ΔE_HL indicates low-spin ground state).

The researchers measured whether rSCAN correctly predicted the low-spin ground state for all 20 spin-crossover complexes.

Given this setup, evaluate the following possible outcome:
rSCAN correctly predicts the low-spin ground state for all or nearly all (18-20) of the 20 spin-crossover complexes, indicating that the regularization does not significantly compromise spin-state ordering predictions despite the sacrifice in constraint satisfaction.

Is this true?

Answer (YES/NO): NO